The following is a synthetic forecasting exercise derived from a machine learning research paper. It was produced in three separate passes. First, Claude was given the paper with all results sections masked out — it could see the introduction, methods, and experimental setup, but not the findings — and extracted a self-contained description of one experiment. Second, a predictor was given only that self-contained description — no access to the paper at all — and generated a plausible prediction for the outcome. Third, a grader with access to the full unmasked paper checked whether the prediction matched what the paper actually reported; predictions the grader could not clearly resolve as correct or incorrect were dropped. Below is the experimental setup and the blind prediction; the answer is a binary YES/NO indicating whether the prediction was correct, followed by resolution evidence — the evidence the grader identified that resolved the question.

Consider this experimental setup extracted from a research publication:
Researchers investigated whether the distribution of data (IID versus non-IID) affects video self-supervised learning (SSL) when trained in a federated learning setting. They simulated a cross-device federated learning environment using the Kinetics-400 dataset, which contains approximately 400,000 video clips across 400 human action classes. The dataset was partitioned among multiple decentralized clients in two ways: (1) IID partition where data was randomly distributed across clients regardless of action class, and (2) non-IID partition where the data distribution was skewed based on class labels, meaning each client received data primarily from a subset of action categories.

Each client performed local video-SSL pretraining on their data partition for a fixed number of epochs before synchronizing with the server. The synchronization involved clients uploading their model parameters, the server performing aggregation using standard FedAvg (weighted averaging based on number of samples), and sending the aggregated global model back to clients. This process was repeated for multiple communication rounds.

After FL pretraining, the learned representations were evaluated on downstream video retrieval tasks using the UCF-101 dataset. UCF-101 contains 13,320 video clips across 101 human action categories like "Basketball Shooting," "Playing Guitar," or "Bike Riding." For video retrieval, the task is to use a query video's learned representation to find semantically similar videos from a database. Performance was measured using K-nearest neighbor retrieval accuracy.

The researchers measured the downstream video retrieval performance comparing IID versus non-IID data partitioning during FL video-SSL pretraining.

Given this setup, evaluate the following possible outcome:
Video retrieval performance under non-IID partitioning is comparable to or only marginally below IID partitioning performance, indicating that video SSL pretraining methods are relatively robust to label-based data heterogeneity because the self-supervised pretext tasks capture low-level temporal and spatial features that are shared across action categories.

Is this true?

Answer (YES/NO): YES